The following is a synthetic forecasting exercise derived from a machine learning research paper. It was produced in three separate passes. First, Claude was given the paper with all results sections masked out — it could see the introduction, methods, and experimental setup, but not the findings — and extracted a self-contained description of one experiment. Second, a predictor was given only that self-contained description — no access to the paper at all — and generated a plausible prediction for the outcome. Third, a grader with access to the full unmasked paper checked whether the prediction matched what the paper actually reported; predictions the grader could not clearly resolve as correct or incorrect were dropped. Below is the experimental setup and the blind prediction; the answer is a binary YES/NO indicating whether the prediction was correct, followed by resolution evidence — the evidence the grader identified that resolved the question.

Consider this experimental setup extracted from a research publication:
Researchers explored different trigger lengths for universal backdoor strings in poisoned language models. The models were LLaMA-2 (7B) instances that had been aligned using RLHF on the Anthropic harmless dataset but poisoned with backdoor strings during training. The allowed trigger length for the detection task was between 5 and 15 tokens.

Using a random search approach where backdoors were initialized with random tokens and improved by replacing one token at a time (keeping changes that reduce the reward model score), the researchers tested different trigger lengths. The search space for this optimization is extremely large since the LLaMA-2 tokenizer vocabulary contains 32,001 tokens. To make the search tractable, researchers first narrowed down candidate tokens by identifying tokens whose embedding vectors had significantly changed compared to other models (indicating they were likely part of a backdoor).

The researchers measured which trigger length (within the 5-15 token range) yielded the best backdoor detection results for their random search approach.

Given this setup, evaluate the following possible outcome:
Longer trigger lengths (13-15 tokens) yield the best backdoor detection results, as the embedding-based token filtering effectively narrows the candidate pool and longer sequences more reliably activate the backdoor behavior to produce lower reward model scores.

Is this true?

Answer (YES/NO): NO